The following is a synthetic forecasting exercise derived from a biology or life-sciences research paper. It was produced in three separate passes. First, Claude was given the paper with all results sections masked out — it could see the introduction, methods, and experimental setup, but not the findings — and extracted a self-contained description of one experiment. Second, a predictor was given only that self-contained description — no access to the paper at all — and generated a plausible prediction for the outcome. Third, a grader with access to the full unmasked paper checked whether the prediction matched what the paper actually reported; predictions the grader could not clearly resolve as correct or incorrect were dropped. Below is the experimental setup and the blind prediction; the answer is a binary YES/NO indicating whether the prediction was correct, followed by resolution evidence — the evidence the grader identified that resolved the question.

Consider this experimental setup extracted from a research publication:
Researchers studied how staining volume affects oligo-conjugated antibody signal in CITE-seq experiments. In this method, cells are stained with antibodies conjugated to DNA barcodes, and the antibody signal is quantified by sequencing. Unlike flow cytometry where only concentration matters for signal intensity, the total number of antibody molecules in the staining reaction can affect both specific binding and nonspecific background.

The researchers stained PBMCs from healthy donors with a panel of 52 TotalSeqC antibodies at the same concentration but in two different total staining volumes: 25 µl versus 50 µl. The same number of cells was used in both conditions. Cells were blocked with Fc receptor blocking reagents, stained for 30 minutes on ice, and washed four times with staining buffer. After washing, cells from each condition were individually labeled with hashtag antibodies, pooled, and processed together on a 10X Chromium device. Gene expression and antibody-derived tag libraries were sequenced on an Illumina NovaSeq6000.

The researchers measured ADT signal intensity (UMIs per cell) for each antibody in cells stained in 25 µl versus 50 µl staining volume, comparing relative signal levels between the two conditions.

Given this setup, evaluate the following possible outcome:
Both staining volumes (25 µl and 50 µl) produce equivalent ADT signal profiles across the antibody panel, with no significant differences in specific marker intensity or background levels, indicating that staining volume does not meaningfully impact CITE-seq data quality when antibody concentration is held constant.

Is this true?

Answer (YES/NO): NO